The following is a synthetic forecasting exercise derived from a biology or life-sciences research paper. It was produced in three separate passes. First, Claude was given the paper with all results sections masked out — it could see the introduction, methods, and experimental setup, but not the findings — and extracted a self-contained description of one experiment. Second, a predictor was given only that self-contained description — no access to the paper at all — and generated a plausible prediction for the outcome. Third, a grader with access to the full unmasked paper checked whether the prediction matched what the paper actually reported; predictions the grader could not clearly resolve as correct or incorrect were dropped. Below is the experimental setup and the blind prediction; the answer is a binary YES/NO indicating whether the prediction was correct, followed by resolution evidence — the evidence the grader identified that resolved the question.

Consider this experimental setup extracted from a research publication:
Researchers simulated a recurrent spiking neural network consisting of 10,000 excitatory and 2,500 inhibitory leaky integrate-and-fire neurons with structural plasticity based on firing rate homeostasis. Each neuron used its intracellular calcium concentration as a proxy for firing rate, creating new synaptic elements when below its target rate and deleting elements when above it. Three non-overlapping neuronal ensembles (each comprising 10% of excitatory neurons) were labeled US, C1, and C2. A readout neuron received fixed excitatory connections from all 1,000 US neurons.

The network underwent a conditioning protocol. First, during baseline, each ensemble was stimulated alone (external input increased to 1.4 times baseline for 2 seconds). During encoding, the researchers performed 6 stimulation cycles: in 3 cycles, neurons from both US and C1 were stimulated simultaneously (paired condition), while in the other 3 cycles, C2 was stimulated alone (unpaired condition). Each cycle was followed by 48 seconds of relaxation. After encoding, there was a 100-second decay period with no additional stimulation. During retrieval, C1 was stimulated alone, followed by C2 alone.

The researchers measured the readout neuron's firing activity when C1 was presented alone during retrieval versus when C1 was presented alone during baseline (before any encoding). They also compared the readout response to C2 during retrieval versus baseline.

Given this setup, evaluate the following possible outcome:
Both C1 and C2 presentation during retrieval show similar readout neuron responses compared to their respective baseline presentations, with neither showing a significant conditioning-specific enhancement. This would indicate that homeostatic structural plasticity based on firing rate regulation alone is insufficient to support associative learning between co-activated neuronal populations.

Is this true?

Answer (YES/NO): NO